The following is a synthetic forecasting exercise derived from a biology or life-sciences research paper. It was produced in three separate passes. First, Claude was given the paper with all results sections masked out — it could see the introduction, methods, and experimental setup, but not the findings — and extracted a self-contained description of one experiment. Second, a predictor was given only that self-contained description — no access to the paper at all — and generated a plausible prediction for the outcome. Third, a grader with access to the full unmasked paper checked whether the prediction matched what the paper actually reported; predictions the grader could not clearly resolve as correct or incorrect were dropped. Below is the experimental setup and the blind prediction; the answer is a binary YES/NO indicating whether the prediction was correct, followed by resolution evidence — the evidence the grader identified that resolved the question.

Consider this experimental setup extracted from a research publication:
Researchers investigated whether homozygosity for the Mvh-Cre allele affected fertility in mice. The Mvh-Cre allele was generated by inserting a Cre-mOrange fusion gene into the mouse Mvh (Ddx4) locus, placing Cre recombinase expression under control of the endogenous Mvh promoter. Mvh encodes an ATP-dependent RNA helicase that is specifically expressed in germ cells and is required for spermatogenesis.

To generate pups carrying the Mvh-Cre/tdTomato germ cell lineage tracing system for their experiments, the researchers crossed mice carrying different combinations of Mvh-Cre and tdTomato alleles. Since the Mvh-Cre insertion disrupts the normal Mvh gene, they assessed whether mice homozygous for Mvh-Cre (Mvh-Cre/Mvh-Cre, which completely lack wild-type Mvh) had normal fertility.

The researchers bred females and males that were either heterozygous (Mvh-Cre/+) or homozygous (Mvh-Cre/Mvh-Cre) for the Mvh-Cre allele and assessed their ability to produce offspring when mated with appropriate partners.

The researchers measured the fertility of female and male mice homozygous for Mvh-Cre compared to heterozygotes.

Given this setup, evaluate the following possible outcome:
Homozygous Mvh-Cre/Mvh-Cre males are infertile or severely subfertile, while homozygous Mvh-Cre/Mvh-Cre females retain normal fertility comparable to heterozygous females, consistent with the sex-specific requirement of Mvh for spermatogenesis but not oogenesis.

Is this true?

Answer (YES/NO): YES